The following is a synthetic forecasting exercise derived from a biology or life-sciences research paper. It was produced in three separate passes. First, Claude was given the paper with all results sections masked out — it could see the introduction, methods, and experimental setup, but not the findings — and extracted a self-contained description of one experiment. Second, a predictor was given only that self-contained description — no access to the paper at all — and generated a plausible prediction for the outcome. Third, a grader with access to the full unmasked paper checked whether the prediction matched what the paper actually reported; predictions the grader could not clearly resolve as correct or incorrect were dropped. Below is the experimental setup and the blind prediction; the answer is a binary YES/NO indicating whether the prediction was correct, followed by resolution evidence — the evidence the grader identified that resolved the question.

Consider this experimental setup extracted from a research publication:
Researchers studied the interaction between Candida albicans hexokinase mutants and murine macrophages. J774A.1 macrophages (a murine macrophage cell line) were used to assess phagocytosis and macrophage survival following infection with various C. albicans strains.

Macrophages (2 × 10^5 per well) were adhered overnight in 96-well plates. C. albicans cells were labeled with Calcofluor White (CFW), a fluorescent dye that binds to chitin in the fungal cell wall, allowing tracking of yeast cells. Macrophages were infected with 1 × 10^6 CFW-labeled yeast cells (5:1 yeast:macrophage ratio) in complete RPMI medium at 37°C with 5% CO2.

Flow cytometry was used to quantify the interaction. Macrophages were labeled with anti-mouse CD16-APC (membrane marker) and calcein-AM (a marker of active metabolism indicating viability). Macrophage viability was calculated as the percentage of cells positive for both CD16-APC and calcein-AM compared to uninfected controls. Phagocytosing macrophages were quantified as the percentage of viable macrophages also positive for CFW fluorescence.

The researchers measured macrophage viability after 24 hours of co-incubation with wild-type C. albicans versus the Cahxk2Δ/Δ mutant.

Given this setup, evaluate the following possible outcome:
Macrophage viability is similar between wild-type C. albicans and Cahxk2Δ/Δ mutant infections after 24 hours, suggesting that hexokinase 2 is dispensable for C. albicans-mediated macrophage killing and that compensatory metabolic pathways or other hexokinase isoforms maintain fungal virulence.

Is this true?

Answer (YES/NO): NO